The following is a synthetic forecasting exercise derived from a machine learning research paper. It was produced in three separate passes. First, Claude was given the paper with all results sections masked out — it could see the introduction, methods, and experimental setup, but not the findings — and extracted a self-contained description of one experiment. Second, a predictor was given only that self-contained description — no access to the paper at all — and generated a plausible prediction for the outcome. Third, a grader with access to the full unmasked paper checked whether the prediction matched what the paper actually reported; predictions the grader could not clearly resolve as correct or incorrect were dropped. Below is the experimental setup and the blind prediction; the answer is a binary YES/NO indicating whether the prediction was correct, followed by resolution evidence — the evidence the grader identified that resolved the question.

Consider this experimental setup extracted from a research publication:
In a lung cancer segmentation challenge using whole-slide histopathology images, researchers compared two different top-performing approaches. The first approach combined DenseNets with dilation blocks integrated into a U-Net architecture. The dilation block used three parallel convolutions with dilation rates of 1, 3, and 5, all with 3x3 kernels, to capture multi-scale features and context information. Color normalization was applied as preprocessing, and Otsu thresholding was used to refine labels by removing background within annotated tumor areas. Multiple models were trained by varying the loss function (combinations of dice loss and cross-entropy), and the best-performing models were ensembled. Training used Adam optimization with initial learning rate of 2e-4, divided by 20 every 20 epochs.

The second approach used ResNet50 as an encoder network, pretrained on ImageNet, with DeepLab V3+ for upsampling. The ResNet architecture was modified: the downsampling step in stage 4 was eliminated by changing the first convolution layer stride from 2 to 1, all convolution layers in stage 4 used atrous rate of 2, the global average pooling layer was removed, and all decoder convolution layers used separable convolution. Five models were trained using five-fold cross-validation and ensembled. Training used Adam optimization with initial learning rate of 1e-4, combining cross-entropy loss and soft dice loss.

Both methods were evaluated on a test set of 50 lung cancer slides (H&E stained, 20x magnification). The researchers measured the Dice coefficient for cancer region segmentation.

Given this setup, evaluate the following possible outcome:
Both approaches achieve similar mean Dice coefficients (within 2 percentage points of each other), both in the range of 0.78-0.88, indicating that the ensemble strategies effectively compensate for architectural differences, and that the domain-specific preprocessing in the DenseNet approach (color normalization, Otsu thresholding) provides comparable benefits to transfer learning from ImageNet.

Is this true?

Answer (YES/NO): YES